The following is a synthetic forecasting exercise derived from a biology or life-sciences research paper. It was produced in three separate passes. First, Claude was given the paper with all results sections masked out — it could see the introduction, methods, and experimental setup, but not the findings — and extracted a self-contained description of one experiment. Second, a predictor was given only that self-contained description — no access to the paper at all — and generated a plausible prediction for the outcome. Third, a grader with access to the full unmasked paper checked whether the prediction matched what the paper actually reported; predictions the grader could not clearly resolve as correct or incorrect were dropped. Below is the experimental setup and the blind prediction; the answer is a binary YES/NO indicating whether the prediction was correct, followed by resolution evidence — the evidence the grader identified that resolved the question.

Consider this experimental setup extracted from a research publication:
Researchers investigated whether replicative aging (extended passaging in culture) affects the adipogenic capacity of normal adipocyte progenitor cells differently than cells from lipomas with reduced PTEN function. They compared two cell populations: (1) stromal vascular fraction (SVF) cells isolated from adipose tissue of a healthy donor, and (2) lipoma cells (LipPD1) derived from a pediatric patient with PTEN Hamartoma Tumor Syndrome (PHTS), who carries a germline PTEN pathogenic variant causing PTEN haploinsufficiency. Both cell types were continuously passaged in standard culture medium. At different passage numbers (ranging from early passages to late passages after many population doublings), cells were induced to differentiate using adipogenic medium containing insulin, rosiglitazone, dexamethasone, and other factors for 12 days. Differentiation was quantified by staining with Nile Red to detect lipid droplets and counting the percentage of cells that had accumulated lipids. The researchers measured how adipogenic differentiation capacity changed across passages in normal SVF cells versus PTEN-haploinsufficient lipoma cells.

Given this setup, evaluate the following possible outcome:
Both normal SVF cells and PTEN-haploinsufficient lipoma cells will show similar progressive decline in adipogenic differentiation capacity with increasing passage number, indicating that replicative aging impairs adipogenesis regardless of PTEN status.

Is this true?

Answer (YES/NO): NO